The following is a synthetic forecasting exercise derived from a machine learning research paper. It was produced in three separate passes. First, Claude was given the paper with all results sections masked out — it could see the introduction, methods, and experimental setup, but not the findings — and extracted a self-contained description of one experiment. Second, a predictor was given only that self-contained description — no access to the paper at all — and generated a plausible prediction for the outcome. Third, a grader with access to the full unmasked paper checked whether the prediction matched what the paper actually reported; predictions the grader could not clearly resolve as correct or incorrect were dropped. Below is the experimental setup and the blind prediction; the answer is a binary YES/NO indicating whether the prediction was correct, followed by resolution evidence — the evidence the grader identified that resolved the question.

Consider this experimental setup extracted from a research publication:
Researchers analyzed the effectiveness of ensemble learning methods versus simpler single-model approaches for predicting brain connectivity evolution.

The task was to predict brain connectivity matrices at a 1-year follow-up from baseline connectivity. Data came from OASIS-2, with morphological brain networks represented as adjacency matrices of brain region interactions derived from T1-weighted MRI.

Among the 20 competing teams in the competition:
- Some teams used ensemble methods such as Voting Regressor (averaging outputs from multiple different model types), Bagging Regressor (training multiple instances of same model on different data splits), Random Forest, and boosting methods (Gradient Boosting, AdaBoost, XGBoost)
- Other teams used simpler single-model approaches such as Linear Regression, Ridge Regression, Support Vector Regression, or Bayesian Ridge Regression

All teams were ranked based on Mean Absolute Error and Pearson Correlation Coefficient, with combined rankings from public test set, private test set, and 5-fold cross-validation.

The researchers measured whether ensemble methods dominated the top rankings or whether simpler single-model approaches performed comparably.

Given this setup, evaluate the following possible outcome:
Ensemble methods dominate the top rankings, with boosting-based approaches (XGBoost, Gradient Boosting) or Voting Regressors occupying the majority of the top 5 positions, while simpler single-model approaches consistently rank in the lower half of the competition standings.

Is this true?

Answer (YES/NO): NO